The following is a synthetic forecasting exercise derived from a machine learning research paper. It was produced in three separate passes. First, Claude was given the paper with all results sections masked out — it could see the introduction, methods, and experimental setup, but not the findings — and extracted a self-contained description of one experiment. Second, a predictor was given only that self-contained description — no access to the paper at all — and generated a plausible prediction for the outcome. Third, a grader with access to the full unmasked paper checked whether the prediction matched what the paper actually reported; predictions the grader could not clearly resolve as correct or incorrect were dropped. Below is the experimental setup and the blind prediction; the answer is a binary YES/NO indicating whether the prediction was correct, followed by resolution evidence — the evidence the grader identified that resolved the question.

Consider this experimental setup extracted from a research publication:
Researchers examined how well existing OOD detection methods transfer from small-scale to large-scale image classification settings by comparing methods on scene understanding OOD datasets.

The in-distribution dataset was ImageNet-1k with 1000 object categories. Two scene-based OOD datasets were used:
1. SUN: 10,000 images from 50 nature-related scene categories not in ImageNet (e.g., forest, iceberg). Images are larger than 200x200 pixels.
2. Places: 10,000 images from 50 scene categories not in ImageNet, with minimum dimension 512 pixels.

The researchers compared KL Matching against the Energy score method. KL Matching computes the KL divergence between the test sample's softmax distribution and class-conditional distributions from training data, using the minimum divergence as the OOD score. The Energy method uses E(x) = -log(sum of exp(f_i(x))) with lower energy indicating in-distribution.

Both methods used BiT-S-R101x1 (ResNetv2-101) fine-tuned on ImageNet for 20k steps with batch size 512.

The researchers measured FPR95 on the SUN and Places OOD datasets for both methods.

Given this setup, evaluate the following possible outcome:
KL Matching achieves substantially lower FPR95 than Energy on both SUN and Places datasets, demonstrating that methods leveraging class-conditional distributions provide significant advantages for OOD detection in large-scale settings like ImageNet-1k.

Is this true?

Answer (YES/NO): NO